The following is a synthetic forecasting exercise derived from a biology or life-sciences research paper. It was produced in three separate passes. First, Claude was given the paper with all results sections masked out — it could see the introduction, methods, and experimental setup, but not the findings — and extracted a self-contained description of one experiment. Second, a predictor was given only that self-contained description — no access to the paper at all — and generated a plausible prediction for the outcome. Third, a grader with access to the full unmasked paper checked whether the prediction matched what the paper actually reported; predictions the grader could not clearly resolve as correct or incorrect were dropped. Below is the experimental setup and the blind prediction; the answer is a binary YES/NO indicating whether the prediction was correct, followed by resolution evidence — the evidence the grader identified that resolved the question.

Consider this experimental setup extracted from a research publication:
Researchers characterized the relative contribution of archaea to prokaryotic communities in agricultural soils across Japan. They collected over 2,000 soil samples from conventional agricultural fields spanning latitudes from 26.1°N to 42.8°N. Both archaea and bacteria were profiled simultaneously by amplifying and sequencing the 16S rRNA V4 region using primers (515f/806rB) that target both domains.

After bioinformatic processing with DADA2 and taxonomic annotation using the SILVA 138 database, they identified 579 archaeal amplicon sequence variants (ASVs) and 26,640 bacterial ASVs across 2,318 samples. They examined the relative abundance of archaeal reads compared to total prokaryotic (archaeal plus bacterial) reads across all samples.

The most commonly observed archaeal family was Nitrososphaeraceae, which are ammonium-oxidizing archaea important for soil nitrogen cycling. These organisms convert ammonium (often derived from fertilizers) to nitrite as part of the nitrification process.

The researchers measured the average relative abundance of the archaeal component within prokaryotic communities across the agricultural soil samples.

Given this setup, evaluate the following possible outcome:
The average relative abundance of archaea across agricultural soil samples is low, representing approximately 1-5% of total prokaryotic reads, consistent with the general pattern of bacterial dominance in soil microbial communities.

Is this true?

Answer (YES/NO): NO